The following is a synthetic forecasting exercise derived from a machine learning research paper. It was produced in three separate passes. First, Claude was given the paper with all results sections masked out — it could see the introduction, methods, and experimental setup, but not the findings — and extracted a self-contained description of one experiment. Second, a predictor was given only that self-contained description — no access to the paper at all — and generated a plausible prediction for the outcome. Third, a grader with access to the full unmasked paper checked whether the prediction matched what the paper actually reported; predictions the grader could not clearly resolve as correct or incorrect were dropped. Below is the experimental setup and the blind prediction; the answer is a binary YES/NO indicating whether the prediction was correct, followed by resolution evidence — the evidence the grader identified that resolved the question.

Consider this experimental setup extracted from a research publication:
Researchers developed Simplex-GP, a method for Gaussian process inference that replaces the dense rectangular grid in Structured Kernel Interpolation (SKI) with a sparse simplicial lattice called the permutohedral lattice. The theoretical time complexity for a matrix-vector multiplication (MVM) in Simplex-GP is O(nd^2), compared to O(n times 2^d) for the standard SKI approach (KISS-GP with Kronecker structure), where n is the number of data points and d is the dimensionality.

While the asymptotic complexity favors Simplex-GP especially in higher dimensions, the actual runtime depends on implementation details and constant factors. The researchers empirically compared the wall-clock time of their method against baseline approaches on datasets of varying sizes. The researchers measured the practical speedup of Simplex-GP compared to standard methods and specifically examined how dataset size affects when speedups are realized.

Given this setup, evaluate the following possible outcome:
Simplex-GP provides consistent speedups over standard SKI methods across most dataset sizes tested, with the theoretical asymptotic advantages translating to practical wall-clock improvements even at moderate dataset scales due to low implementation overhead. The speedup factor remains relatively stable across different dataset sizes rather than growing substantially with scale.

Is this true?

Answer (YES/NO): NO